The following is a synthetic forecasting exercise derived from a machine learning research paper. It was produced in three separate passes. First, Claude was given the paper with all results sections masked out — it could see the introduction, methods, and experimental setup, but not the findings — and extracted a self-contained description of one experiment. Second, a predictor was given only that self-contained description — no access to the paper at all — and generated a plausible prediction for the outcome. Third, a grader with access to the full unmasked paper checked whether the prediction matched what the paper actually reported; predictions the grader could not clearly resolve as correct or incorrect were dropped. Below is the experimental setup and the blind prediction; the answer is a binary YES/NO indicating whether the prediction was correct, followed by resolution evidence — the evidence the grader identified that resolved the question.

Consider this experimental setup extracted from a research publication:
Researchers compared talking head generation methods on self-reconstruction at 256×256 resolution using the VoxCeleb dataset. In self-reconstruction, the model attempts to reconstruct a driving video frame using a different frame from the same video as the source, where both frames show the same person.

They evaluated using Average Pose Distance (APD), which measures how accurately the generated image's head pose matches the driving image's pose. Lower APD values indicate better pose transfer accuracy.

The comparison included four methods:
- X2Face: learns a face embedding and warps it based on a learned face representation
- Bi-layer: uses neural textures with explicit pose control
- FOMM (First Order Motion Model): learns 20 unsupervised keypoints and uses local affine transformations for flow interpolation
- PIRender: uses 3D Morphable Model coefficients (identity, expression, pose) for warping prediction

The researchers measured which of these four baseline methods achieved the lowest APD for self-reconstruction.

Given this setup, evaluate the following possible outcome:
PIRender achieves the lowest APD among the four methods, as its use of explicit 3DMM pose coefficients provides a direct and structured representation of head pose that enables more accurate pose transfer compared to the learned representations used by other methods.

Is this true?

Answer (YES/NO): NO